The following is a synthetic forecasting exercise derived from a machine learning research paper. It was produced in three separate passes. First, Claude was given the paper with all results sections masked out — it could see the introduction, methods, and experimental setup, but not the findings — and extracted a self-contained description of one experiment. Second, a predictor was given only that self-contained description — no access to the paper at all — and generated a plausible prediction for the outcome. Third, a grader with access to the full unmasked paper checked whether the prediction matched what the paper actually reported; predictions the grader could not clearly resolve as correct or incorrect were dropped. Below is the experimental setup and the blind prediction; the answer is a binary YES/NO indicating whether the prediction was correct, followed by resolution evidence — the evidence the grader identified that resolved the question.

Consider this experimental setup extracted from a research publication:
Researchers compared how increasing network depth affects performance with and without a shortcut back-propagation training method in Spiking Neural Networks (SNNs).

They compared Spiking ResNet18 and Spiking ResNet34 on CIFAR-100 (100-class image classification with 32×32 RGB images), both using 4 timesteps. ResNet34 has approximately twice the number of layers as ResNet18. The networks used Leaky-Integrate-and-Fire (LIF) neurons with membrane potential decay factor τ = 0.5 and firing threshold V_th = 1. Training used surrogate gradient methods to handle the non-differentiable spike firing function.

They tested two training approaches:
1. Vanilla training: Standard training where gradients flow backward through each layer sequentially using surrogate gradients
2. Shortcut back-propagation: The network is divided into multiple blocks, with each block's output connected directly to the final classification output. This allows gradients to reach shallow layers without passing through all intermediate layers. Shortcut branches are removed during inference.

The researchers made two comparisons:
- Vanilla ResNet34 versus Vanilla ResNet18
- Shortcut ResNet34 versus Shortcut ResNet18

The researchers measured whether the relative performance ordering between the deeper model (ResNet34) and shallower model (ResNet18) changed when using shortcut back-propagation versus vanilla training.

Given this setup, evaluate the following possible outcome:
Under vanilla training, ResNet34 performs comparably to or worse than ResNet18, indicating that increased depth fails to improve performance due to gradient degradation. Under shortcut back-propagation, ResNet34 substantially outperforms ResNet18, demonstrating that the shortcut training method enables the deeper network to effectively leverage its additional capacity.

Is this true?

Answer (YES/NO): YES